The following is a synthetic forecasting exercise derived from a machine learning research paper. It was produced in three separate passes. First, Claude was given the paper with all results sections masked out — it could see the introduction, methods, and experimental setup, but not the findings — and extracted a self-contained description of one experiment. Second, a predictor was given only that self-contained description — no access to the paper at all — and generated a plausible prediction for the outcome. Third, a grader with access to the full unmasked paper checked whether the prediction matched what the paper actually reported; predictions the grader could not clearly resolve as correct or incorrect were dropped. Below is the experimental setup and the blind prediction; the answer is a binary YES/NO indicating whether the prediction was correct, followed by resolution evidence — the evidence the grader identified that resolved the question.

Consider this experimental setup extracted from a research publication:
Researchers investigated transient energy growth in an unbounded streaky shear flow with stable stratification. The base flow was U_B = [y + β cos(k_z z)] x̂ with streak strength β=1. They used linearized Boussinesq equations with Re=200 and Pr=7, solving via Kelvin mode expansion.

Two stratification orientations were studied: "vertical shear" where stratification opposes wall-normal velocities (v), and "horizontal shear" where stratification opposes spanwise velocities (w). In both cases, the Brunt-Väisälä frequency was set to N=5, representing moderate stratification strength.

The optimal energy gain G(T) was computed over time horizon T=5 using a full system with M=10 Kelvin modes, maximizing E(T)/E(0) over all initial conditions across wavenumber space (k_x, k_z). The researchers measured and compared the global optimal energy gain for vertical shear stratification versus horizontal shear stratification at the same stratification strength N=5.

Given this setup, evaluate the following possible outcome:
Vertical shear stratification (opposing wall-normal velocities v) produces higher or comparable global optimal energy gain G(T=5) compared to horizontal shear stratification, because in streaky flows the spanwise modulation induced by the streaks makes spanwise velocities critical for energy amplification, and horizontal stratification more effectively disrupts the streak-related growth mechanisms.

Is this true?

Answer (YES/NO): YES